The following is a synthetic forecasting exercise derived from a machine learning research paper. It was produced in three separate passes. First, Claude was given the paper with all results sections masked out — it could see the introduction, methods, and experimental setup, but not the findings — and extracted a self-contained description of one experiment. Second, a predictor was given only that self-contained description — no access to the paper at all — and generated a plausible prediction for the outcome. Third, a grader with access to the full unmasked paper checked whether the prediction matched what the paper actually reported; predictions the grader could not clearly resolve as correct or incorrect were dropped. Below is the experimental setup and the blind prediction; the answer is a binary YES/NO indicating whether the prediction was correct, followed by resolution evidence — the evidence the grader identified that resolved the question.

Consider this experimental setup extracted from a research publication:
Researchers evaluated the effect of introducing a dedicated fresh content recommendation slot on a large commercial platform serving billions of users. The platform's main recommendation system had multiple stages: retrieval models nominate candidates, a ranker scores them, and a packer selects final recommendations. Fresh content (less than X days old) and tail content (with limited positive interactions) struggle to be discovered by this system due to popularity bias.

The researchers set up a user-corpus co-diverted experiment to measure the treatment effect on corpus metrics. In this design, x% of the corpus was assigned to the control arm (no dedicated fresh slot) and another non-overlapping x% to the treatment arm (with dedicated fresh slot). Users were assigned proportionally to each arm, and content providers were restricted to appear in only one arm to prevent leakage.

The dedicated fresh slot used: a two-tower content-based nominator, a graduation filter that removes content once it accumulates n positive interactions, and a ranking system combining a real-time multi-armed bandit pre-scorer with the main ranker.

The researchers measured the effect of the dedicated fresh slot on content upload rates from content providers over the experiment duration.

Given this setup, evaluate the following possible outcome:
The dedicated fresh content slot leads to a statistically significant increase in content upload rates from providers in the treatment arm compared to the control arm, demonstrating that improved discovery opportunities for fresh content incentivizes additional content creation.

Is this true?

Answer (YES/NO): YES